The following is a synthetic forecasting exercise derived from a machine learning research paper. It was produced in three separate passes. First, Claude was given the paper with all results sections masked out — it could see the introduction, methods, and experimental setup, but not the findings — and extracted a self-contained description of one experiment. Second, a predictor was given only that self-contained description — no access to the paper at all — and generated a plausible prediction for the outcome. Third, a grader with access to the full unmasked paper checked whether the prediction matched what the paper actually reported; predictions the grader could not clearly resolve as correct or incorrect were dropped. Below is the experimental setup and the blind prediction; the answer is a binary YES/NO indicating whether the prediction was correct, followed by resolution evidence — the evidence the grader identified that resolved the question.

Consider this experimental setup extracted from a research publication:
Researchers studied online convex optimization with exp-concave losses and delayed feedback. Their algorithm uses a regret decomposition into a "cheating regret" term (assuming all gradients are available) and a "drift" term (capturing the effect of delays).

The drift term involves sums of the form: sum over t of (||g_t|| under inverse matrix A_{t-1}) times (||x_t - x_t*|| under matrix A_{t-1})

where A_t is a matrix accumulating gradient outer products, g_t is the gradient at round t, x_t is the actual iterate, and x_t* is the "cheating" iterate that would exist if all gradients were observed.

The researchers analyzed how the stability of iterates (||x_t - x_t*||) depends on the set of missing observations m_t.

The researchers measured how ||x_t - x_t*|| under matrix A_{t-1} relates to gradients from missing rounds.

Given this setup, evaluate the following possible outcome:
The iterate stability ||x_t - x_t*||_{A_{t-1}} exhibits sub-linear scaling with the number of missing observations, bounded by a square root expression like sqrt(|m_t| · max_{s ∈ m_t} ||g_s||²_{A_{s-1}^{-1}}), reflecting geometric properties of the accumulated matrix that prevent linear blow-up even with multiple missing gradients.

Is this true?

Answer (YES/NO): NO